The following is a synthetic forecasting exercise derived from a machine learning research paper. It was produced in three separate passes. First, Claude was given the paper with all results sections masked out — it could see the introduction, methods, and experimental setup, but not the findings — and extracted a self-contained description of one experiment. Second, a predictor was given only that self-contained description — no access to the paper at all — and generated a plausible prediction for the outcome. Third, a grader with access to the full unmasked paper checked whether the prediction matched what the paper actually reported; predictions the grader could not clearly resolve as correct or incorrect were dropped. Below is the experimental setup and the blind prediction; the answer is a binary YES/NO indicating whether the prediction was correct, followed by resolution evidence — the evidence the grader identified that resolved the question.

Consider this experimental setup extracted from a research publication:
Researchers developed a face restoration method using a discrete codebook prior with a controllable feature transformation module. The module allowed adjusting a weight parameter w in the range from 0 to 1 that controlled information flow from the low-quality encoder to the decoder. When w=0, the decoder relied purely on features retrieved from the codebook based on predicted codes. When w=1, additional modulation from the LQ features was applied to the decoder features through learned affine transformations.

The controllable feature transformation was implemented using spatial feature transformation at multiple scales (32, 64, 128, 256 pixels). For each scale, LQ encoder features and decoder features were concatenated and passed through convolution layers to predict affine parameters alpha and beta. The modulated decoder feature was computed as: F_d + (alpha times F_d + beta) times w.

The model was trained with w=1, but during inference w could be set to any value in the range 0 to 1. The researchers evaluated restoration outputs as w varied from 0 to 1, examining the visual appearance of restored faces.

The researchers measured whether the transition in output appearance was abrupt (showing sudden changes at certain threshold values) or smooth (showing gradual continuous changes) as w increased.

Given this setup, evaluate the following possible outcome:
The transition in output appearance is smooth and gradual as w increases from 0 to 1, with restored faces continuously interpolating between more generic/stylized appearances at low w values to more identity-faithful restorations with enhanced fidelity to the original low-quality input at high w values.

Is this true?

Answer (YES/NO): YES